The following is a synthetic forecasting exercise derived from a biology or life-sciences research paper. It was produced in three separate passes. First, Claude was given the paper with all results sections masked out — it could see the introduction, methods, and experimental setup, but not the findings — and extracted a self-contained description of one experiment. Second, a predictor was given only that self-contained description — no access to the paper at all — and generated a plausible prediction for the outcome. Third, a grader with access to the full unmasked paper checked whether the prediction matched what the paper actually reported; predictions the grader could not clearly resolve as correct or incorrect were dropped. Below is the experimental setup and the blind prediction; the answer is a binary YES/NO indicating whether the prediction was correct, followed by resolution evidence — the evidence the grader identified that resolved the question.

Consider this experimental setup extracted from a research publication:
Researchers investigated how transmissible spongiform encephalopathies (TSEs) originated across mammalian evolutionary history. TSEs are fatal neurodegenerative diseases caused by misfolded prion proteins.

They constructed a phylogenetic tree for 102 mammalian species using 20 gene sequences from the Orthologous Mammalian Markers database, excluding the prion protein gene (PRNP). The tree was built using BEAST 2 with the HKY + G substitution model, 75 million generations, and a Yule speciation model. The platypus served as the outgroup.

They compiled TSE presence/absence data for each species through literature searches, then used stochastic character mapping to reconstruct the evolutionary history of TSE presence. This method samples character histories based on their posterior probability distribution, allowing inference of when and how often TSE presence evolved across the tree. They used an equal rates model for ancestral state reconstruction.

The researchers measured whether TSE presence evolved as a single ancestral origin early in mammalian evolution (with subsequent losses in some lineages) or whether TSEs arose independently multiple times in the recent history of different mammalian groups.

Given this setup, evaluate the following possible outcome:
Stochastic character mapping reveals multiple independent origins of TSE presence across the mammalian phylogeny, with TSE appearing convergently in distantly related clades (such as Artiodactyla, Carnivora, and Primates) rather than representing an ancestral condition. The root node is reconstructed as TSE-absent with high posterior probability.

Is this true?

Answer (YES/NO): YES